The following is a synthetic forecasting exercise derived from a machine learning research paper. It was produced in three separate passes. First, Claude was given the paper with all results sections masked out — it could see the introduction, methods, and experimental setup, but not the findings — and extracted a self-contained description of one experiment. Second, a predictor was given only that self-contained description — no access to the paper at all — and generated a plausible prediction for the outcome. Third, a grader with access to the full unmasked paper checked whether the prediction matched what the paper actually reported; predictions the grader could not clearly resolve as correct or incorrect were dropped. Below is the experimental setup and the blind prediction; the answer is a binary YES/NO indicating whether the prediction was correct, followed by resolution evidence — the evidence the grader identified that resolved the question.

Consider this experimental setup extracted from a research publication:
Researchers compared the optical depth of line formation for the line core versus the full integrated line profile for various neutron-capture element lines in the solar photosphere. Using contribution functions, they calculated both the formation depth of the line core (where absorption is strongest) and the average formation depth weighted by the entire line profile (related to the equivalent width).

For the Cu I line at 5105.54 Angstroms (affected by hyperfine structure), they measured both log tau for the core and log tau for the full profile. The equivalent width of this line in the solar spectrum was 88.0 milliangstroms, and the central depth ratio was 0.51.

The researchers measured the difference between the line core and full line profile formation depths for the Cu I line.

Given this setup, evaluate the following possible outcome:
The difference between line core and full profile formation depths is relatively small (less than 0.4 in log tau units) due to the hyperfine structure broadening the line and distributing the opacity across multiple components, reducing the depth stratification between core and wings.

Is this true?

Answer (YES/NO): NO